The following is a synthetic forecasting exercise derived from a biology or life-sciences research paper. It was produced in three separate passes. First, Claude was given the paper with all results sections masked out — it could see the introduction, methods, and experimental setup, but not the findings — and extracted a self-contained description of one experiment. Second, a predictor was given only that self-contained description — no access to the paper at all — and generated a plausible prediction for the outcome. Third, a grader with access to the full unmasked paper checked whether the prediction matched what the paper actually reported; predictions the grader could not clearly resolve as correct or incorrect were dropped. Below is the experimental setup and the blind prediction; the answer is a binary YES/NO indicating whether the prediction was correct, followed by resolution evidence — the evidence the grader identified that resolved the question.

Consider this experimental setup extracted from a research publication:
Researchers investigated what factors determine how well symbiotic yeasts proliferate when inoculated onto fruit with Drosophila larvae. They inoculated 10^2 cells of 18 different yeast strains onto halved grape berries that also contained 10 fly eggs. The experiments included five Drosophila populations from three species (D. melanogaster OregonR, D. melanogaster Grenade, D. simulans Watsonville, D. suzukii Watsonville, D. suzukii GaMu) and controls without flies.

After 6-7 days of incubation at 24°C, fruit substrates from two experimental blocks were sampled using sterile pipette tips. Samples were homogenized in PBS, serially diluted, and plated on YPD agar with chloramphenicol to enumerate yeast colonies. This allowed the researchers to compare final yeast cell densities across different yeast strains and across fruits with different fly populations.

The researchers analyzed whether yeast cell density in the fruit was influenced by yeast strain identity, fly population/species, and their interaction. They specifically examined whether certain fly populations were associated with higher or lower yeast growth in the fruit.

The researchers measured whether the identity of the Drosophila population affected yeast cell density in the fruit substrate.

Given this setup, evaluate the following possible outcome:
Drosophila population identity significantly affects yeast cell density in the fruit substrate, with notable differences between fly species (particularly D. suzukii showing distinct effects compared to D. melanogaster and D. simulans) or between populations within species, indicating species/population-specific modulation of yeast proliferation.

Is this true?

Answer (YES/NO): NO